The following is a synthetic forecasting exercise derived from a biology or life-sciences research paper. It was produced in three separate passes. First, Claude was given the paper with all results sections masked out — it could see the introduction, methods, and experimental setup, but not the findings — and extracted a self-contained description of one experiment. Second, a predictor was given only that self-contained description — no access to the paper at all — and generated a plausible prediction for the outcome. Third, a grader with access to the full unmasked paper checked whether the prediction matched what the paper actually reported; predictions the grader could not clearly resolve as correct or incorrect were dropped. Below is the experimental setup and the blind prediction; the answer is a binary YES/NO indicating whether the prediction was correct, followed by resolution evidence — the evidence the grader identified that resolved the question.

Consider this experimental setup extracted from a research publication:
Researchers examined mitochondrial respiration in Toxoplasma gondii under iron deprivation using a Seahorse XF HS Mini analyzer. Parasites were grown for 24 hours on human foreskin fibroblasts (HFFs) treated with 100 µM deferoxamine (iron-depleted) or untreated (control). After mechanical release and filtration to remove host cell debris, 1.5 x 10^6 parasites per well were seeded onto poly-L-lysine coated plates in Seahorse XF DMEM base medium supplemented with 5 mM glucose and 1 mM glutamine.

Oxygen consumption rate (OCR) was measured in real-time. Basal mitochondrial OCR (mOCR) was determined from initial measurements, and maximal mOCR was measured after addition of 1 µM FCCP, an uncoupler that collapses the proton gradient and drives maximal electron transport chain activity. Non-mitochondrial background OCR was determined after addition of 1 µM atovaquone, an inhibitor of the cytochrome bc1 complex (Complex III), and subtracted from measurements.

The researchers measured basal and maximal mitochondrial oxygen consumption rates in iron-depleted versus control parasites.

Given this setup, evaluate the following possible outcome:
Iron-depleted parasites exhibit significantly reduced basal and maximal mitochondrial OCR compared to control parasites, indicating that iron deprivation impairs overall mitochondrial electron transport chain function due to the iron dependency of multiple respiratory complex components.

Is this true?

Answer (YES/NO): YES